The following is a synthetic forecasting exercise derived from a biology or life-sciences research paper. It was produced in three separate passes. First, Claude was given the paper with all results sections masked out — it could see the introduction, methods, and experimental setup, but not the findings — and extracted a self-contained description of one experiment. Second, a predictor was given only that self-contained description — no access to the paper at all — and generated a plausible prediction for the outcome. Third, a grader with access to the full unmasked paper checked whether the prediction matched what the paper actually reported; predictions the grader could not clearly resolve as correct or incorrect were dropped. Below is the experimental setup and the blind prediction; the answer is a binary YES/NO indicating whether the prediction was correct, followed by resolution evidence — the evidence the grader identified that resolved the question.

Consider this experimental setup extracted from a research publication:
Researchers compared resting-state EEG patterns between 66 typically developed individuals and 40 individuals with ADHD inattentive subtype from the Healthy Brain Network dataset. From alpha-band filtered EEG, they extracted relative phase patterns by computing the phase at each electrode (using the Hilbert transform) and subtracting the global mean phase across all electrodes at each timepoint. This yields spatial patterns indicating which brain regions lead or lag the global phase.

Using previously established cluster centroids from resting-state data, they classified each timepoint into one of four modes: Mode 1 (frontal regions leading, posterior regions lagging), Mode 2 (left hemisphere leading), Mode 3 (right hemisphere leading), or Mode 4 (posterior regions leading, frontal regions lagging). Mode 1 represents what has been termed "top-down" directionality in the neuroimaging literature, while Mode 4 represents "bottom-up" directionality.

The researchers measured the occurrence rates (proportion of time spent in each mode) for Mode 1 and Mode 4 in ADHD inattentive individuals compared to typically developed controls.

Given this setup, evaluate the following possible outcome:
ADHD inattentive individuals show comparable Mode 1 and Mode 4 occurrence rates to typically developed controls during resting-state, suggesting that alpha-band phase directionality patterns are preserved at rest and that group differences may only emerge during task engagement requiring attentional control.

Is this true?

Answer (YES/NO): NO